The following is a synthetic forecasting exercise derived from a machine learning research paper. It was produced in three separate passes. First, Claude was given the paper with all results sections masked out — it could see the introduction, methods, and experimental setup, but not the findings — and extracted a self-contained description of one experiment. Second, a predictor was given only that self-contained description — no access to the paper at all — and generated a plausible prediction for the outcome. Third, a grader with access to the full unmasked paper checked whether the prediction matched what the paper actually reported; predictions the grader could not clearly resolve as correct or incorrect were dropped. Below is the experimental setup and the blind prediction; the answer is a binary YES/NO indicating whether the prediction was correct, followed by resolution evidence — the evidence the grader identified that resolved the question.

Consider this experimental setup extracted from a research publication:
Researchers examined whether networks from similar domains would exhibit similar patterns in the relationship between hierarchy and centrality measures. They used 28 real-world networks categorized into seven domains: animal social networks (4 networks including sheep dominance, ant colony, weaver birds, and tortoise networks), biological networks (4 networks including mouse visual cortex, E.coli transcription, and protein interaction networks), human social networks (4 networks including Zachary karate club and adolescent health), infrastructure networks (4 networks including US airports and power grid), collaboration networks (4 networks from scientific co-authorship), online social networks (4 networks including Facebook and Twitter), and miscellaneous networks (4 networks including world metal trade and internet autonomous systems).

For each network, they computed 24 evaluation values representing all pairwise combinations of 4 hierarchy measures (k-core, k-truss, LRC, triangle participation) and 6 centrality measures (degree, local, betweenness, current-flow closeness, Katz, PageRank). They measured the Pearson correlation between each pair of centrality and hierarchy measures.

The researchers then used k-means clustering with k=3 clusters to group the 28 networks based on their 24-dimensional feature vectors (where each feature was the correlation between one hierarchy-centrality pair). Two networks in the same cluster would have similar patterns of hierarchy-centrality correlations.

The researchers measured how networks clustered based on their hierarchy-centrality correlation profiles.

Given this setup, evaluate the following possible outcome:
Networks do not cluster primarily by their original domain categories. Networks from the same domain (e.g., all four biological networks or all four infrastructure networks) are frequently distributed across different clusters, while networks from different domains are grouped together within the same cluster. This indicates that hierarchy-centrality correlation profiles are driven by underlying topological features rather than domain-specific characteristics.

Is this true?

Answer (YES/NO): NO